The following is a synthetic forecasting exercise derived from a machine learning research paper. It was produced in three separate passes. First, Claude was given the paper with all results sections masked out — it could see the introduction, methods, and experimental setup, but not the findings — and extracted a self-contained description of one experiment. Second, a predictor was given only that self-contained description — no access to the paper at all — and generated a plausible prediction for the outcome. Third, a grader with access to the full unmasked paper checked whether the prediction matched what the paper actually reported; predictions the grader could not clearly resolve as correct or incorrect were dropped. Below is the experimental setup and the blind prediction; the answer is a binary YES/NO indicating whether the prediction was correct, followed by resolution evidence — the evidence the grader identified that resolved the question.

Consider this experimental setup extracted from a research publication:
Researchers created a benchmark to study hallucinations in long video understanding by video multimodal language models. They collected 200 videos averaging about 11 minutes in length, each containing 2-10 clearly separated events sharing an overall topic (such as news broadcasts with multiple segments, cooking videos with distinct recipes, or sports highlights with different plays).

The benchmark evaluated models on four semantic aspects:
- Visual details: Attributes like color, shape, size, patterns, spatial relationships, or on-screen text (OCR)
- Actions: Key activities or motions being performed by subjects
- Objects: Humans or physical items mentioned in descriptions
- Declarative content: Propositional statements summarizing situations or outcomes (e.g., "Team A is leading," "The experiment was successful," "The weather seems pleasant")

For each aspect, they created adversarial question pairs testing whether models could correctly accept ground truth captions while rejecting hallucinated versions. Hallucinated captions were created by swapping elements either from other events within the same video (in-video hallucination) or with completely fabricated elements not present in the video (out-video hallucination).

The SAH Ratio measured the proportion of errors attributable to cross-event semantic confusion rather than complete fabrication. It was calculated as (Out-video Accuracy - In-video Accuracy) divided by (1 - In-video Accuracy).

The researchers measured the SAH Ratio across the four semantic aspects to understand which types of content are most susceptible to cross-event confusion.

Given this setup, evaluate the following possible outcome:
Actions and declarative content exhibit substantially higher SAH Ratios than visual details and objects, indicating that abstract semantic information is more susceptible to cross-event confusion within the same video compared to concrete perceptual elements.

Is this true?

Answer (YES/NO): NO